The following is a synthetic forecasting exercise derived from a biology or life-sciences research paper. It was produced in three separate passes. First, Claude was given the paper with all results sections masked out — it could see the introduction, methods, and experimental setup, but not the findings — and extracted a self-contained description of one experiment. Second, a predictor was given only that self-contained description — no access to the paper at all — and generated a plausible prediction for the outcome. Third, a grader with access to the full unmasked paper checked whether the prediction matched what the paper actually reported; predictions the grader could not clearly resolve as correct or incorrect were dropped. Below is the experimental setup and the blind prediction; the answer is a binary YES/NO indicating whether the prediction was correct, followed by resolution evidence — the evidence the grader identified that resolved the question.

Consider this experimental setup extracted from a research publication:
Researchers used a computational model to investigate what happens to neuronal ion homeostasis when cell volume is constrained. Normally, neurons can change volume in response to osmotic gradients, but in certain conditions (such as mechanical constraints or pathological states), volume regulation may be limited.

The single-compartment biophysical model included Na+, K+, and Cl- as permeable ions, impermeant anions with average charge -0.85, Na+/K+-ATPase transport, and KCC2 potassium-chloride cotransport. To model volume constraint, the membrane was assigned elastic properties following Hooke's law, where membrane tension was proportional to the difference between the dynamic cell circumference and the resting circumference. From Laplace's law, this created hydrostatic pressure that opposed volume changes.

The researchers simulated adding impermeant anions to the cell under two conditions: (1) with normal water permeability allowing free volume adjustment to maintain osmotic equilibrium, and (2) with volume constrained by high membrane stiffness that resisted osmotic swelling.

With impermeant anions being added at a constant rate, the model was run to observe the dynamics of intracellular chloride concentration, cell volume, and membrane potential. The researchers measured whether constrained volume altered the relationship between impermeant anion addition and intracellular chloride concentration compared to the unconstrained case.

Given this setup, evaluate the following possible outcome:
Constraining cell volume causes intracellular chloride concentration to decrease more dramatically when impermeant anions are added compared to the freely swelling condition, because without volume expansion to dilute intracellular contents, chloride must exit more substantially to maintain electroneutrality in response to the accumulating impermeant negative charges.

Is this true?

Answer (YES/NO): NO